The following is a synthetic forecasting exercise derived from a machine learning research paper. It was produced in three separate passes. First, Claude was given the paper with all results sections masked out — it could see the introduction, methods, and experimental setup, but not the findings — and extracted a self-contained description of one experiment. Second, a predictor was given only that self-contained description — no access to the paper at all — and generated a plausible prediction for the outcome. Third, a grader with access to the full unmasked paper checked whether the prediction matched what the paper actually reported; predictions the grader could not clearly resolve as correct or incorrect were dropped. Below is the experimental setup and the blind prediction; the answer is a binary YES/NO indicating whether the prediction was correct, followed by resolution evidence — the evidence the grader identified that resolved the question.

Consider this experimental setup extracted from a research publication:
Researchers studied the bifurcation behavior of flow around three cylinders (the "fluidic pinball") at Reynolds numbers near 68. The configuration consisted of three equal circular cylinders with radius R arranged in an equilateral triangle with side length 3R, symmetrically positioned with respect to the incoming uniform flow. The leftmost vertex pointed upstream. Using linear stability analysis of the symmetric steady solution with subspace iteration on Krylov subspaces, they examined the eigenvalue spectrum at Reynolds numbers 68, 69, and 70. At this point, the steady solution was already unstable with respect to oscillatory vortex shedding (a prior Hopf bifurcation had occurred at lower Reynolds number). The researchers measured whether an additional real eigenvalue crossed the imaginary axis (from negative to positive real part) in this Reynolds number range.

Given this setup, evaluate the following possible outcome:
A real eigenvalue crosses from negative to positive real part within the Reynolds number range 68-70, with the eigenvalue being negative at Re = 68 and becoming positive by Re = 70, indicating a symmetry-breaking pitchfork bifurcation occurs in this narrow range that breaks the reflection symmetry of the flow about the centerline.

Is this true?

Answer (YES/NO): YES